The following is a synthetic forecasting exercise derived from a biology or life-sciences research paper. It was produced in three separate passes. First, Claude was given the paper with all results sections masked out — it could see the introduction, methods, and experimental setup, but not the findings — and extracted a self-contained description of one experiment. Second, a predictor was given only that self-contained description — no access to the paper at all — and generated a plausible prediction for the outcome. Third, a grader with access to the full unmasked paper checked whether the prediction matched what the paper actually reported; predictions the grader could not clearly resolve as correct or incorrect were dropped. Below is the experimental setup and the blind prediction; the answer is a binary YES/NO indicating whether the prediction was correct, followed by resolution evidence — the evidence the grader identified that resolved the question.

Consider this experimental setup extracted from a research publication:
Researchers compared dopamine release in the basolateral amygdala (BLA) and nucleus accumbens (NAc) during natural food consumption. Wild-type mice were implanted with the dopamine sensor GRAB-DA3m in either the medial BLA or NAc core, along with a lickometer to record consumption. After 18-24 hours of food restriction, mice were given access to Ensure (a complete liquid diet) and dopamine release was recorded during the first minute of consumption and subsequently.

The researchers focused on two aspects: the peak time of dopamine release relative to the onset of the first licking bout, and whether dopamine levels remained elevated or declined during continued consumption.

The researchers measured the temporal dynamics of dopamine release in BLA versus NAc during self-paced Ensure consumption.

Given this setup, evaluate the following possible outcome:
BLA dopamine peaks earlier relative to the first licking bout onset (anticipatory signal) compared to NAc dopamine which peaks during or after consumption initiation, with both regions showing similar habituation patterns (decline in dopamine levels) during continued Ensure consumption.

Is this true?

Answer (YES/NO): NO